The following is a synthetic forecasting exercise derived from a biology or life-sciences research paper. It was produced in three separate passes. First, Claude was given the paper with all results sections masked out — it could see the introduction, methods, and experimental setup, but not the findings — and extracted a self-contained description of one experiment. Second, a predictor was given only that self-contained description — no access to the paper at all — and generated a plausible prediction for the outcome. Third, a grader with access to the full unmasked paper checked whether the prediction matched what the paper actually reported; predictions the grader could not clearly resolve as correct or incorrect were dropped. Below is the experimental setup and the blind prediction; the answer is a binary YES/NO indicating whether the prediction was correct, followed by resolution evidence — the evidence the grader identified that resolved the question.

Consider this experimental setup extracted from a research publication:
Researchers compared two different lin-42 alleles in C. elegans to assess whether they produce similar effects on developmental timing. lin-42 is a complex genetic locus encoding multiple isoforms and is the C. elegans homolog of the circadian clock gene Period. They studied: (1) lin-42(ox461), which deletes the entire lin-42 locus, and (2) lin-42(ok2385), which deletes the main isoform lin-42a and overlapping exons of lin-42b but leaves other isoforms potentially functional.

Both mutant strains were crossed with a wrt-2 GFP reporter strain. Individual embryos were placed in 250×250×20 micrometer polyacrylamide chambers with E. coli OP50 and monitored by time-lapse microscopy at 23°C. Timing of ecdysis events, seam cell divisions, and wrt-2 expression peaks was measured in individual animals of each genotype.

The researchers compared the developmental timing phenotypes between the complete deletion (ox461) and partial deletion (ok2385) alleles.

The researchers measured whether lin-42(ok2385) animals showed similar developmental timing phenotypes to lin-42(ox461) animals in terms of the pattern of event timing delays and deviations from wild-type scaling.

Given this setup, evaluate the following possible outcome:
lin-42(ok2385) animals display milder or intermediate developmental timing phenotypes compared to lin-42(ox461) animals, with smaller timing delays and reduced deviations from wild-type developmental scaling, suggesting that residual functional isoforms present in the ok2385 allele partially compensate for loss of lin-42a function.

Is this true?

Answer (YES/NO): NO